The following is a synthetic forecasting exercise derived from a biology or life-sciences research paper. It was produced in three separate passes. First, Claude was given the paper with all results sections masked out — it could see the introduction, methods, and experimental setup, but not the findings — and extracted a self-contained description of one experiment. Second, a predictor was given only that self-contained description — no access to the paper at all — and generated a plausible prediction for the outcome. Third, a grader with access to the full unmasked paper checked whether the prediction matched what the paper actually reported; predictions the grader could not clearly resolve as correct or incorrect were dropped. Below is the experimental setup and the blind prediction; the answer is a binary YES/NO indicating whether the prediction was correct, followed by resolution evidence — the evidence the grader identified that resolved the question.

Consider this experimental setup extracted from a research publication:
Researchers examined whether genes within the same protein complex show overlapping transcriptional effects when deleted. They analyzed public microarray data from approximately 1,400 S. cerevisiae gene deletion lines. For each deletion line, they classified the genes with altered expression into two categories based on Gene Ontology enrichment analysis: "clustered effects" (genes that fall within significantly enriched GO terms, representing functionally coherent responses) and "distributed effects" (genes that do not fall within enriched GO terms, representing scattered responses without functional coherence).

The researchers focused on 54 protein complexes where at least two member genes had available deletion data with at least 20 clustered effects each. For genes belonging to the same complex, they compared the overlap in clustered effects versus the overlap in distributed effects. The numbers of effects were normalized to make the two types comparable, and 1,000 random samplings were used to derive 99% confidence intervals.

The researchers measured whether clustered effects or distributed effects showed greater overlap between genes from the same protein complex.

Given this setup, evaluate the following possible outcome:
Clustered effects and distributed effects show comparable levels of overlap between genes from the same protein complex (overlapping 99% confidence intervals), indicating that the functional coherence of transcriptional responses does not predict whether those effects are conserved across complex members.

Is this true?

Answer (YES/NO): NO